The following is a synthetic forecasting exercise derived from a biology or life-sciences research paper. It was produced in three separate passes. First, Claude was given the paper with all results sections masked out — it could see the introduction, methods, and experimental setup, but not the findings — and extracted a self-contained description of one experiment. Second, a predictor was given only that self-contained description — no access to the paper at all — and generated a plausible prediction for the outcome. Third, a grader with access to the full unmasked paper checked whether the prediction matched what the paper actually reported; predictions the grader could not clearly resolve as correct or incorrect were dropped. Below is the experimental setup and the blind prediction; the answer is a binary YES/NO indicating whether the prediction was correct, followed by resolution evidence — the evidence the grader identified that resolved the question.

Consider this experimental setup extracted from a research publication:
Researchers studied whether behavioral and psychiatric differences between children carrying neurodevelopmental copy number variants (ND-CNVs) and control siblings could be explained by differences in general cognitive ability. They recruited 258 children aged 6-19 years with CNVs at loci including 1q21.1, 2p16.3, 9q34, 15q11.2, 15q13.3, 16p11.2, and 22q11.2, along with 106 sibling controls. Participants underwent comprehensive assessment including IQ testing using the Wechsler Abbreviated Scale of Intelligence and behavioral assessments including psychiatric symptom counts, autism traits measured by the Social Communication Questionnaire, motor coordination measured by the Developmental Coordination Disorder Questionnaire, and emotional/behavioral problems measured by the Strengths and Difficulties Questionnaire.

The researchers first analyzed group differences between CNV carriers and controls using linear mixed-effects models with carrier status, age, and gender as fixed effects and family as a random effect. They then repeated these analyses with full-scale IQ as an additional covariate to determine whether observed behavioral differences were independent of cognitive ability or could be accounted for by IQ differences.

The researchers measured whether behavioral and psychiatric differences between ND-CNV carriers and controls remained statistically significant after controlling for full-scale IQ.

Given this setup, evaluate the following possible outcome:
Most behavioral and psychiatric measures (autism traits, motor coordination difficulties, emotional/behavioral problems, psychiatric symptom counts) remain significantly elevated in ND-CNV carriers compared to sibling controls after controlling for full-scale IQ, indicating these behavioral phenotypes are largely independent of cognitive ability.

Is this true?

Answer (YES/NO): YES